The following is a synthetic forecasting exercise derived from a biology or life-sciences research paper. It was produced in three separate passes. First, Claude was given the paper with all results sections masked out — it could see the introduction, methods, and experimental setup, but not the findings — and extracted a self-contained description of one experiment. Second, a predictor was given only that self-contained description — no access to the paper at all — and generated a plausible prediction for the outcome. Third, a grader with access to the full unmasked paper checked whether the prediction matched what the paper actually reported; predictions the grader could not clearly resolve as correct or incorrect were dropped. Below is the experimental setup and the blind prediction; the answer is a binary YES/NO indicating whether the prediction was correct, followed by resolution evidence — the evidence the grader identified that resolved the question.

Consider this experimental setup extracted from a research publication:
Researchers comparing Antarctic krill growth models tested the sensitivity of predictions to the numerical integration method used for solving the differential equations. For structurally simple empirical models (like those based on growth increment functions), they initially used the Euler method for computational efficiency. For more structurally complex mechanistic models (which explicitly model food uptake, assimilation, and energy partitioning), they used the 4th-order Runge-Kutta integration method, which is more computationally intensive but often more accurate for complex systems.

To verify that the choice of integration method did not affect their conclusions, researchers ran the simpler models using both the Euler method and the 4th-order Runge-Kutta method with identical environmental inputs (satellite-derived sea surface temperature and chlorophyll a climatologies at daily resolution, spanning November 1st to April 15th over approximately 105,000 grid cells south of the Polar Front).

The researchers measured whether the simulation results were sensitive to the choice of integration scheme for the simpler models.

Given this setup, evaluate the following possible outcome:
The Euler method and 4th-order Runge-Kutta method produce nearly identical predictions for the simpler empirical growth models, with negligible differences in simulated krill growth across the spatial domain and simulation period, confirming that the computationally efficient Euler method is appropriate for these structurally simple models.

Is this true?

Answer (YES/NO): YES